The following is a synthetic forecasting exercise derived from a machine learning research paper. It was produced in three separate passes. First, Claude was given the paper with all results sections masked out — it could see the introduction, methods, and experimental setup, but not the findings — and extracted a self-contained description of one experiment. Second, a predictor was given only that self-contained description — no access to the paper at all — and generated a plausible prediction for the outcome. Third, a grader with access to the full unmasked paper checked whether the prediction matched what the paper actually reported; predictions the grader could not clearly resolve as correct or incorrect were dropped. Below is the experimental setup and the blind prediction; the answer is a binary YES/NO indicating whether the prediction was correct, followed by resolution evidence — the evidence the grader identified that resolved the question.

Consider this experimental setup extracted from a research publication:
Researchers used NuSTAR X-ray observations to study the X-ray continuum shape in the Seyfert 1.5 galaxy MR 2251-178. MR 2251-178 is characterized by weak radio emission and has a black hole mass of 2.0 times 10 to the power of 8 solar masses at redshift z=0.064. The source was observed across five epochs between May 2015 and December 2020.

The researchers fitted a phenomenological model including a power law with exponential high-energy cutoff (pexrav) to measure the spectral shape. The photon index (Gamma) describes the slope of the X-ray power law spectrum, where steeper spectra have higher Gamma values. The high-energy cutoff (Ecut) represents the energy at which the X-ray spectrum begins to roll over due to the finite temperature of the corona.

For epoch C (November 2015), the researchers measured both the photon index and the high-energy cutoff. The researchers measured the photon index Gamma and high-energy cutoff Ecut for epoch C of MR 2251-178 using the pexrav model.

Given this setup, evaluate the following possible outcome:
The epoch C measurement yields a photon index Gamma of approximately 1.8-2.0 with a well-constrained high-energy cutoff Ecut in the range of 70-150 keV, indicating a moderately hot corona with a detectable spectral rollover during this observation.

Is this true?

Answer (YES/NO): NO